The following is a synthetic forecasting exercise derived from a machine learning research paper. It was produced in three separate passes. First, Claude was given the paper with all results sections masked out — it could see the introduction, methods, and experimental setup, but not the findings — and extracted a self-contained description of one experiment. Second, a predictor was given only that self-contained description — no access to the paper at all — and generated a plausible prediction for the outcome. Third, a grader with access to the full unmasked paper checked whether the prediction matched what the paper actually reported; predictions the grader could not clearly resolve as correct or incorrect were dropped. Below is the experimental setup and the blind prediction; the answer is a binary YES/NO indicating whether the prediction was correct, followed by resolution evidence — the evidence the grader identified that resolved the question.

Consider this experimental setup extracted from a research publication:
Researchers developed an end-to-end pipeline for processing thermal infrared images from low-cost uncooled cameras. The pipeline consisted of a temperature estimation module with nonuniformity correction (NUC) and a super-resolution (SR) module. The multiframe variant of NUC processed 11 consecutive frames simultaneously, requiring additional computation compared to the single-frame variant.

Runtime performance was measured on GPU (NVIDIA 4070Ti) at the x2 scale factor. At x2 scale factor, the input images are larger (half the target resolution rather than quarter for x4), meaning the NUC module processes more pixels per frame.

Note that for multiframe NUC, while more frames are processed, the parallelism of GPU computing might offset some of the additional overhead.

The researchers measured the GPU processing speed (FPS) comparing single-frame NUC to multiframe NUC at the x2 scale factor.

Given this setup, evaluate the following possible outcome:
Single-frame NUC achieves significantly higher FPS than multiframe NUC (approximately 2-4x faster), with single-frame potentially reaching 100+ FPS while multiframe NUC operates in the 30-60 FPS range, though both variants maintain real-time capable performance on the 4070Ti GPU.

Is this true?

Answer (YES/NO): NO